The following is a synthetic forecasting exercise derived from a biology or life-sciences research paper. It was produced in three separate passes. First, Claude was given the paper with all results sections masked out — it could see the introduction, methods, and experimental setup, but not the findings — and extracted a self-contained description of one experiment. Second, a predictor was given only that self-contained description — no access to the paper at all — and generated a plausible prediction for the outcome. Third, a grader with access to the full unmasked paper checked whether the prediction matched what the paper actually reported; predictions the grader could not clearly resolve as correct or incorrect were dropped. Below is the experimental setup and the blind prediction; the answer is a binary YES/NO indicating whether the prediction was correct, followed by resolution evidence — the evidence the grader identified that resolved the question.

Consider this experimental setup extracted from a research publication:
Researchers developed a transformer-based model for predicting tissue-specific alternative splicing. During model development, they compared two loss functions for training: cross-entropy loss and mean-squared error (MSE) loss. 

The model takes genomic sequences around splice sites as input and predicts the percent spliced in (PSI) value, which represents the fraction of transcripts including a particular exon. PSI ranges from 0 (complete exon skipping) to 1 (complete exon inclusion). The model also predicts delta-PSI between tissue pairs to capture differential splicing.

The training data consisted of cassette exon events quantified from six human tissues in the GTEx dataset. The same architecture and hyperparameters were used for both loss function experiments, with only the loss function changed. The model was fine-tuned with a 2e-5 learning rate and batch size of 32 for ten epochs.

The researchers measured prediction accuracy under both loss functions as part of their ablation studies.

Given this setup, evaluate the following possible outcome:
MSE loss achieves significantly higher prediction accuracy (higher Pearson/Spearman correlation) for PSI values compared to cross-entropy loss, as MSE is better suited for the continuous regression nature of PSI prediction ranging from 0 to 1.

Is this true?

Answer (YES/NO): NO